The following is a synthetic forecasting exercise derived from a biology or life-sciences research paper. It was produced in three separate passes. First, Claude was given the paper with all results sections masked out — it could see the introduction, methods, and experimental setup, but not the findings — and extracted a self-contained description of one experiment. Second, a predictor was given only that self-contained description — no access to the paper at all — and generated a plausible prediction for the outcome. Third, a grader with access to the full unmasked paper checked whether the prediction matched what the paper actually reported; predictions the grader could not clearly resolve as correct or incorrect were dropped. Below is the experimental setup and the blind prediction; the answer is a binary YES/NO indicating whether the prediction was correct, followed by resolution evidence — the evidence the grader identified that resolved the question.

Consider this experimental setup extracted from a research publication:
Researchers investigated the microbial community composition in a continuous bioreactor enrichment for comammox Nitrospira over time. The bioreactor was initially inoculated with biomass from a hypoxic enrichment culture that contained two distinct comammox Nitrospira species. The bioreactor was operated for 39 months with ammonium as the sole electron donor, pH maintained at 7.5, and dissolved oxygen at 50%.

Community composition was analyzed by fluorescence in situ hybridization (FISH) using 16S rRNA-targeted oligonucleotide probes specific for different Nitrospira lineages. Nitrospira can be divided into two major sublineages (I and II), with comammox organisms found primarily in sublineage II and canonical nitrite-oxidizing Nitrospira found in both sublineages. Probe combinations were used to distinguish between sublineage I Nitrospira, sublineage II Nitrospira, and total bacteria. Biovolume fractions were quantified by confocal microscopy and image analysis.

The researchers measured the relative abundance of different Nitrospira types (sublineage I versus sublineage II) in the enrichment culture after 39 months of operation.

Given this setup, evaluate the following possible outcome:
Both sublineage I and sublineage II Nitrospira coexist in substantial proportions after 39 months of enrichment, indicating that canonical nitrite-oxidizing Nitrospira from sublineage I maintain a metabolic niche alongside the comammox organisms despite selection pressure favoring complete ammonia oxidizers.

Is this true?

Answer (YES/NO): NO